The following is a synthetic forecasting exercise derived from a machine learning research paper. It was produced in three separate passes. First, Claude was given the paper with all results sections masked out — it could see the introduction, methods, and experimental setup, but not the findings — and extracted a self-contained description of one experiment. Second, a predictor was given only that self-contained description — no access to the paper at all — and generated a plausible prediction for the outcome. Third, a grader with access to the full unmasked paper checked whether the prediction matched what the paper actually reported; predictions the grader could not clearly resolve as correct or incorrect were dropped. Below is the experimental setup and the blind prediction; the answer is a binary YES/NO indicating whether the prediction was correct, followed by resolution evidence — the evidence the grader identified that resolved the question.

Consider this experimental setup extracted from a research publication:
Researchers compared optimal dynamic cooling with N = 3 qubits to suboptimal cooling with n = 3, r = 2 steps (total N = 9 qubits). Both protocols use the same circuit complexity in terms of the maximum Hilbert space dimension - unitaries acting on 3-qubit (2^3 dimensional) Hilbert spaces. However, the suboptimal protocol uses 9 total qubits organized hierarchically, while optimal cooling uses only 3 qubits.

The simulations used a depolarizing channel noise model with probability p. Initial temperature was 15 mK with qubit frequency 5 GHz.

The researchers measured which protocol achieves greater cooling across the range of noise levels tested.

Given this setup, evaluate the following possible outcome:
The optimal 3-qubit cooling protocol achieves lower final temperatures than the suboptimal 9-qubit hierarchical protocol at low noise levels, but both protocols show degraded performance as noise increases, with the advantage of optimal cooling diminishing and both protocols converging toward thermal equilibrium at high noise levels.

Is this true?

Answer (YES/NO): NO